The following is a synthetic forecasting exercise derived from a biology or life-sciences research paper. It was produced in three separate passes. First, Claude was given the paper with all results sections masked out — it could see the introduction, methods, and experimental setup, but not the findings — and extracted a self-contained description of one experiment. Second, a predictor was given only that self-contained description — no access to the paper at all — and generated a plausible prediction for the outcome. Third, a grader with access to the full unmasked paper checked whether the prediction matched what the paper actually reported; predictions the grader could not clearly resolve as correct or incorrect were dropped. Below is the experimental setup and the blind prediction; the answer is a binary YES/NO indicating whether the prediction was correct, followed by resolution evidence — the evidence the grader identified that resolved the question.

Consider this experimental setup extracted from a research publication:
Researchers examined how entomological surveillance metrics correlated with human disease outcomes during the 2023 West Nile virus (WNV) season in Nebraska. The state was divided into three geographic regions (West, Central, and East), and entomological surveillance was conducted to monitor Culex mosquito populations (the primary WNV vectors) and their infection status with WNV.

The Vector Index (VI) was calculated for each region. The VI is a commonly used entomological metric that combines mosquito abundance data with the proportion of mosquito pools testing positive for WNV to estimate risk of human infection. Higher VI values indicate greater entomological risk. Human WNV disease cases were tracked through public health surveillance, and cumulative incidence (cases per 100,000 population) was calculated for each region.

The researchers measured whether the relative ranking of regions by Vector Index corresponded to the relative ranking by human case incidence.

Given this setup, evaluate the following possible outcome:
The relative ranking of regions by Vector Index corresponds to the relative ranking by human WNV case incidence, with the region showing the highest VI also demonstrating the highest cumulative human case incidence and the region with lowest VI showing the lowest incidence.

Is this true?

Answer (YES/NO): YES